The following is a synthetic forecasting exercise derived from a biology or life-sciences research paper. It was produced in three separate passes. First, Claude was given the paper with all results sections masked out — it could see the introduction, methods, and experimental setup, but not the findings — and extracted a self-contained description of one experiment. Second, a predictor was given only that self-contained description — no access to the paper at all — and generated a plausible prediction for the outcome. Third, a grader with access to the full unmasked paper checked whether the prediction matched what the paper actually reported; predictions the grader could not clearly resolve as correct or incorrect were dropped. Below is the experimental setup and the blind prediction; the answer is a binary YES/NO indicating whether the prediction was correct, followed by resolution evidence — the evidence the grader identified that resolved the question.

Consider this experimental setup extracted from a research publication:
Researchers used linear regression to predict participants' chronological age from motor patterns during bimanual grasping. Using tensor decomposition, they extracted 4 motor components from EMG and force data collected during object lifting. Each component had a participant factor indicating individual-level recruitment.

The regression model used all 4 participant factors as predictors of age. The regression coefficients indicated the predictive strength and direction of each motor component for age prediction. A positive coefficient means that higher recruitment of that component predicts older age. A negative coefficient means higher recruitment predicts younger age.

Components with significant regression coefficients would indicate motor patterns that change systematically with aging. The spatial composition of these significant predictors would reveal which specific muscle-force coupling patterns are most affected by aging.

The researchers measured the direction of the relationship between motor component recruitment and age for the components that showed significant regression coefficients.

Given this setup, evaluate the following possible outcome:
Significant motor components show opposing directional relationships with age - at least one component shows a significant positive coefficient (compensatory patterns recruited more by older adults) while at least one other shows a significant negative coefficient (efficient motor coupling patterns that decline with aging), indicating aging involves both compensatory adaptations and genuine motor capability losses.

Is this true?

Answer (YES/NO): NO